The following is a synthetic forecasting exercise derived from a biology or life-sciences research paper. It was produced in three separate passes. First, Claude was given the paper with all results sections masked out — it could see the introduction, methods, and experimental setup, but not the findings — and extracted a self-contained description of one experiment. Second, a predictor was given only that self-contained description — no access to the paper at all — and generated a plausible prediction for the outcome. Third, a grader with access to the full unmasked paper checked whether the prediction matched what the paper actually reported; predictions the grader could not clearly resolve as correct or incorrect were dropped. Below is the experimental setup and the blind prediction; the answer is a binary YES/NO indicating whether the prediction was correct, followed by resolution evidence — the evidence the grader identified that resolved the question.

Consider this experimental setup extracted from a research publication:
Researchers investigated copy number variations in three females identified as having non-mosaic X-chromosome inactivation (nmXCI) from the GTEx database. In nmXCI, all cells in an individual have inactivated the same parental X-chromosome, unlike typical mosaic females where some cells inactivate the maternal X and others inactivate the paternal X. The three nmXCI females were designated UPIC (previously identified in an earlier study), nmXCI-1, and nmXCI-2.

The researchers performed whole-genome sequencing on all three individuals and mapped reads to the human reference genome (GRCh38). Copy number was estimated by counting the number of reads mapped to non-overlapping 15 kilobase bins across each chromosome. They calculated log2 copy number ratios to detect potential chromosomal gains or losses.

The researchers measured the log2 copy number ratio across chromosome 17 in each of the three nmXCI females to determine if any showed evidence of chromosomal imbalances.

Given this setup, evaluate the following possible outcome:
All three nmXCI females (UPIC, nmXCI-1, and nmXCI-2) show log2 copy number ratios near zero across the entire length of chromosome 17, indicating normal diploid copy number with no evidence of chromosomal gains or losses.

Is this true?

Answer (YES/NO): NO